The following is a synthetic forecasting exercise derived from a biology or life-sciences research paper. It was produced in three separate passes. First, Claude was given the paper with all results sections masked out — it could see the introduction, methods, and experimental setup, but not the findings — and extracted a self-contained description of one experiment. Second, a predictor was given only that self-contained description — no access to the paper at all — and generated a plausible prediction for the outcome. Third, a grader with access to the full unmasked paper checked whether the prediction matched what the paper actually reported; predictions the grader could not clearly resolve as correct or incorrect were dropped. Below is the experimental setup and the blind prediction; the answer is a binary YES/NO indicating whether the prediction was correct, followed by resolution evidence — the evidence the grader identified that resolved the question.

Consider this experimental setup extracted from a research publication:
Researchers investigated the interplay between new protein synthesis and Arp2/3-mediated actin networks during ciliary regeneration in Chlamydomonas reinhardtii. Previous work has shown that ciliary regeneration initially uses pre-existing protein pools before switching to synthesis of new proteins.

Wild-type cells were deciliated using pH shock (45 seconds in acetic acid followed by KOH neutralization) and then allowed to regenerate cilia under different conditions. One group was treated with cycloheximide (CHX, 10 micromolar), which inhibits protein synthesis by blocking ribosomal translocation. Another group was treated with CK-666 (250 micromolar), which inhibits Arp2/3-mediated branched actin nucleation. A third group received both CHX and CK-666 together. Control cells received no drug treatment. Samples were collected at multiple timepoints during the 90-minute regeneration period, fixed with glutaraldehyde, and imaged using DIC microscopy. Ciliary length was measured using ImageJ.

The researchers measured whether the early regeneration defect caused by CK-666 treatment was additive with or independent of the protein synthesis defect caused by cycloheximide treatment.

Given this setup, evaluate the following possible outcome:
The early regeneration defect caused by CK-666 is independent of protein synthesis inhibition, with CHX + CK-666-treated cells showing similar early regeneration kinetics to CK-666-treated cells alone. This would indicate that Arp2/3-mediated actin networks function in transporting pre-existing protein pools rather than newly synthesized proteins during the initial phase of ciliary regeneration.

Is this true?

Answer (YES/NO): NO